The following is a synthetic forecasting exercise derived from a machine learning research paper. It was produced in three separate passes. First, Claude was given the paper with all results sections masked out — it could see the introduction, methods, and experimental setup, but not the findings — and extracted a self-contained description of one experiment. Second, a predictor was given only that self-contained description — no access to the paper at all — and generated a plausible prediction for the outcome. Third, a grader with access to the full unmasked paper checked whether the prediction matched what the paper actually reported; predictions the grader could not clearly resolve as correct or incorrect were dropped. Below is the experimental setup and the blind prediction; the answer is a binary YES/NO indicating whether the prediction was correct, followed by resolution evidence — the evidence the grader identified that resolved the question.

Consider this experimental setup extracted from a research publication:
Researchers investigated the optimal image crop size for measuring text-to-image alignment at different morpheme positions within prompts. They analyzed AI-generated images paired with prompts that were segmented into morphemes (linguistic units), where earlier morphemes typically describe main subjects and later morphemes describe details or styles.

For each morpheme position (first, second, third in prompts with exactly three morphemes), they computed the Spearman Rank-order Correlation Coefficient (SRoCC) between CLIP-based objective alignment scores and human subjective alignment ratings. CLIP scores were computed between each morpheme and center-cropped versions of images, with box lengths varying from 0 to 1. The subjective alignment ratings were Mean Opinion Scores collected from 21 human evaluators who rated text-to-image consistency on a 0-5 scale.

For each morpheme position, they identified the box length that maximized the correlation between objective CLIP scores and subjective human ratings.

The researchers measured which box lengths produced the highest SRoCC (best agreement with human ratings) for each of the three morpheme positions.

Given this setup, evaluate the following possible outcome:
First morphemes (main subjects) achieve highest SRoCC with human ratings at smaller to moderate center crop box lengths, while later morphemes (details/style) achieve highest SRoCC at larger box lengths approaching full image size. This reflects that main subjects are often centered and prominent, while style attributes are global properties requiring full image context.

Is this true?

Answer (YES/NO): YES